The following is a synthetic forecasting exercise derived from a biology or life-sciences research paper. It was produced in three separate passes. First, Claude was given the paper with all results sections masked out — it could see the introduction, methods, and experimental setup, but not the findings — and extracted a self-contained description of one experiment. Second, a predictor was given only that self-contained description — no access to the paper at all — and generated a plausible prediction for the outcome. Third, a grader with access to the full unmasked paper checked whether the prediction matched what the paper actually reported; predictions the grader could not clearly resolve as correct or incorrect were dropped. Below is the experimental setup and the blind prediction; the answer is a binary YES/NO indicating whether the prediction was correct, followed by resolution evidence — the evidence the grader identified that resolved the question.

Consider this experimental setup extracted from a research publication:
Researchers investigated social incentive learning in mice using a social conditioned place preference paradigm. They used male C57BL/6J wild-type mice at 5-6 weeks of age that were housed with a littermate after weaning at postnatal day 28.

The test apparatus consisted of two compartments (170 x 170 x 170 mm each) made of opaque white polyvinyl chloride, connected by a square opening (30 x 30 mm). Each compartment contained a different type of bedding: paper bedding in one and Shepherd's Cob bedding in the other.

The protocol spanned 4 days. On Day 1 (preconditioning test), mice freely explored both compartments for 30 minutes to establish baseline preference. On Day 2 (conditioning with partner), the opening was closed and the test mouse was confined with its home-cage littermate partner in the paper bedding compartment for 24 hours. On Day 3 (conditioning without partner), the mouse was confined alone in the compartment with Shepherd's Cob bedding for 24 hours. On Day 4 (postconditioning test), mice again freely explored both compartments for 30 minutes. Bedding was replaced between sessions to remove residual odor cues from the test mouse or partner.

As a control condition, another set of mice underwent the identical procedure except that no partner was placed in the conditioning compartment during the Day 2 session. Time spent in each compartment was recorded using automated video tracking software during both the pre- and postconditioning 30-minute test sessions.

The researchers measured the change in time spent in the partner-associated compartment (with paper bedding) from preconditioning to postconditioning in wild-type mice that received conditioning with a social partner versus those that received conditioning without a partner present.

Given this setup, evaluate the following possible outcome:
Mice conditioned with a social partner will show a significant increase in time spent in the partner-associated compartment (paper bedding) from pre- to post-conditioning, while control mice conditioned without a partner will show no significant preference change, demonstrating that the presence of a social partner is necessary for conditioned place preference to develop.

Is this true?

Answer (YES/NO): YES